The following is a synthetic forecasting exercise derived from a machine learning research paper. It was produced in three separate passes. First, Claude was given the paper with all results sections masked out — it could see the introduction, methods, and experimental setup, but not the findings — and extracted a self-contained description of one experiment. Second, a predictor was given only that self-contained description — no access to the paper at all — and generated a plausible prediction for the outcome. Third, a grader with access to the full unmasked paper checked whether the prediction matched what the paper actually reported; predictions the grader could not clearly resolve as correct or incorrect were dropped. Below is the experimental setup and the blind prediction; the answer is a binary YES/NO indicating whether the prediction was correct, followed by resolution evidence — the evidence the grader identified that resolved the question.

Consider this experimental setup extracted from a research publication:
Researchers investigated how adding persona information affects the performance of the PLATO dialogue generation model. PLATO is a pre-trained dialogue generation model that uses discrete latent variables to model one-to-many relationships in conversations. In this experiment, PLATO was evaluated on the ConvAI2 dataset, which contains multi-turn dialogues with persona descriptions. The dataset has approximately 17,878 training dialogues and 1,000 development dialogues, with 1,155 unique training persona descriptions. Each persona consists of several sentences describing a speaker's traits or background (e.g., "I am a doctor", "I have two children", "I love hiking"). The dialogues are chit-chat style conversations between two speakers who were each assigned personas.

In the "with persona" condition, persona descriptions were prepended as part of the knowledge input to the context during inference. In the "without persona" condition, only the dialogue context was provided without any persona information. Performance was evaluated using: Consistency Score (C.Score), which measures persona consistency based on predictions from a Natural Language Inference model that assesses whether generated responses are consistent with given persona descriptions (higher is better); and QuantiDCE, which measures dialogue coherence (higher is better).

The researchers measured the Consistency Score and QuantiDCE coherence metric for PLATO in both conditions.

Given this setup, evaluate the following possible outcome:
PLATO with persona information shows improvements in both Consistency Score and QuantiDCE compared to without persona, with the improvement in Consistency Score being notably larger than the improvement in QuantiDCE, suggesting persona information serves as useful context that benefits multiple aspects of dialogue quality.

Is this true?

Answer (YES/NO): NO